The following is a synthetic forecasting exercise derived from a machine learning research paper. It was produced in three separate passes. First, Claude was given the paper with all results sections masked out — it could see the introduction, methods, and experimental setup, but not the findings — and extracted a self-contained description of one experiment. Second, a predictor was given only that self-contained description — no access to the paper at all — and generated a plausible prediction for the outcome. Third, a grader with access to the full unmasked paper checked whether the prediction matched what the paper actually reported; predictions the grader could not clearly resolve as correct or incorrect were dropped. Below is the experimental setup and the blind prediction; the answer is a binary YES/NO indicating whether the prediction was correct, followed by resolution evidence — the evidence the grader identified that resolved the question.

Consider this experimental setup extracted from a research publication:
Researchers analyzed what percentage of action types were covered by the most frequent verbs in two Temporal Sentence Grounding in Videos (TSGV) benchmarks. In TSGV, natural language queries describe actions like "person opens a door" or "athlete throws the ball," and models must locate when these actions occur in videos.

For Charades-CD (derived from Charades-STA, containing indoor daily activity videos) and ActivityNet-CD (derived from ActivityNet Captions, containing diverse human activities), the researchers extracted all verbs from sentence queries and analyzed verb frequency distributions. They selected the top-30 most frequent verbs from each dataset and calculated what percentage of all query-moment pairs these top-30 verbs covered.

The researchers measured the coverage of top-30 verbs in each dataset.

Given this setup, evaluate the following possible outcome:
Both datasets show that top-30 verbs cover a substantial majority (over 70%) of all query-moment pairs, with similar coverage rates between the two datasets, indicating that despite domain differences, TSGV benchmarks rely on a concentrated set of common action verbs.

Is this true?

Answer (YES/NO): NO